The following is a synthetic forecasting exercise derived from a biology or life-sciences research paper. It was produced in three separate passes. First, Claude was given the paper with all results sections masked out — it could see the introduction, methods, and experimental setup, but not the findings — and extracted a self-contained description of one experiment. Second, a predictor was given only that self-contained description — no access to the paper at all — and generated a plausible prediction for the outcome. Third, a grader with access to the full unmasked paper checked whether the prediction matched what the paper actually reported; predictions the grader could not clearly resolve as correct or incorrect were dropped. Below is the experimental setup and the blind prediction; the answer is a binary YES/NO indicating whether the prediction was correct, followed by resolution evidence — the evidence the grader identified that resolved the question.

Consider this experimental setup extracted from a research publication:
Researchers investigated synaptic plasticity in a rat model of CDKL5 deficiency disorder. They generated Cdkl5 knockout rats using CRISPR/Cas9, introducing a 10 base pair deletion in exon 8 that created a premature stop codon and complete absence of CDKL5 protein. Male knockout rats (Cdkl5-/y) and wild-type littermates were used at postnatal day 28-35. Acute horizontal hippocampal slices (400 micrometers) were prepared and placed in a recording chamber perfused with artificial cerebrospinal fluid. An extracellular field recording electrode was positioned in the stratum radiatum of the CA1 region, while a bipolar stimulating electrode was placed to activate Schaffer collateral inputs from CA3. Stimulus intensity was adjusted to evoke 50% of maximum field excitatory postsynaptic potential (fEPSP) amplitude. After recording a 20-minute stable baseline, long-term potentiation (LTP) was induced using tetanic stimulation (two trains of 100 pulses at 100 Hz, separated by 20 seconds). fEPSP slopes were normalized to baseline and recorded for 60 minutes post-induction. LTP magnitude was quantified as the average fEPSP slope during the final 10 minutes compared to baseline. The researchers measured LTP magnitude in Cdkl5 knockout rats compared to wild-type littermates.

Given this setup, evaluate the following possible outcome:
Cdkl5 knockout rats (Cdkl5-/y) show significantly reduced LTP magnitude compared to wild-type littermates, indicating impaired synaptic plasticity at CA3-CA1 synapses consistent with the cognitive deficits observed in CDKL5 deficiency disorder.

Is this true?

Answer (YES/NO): NO